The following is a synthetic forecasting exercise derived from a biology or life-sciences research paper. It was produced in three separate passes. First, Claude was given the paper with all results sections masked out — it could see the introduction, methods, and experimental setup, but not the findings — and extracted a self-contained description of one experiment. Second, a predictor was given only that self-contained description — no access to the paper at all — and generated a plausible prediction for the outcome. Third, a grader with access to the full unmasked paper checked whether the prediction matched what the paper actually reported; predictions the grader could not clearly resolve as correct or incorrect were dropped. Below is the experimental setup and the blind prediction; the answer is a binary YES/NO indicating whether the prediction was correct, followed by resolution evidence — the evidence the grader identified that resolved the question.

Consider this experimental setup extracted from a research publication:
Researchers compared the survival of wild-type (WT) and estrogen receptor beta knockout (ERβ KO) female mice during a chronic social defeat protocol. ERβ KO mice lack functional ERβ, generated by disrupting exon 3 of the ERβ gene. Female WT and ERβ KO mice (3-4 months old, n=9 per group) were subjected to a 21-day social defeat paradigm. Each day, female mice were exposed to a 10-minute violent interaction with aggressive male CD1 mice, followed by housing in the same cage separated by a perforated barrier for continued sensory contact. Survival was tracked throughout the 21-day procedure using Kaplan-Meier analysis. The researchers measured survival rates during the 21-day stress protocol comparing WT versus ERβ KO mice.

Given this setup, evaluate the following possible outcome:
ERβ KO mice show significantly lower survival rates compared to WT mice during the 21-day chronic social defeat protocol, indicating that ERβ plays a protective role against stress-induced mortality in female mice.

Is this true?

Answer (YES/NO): YES